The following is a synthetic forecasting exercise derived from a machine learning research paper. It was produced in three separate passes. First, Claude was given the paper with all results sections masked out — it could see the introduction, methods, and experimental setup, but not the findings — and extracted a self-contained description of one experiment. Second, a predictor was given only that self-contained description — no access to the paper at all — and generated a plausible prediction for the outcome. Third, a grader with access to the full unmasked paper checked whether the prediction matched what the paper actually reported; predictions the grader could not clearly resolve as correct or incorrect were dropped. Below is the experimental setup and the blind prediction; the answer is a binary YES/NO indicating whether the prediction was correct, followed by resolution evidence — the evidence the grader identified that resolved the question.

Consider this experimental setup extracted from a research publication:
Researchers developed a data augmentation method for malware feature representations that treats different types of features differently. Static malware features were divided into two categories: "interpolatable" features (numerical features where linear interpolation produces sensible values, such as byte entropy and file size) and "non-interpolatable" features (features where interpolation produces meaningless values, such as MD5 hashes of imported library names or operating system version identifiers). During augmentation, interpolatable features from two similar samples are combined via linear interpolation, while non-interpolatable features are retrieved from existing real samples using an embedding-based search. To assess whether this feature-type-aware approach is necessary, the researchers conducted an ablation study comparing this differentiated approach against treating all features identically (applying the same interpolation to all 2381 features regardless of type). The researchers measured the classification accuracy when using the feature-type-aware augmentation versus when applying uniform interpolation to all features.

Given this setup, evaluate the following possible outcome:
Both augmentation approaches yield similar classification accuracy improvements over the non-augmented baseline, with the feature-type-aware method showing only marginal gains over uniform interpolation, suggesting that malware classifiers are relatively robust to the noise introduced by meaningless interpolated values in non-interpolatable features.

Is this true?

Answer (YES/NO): NO